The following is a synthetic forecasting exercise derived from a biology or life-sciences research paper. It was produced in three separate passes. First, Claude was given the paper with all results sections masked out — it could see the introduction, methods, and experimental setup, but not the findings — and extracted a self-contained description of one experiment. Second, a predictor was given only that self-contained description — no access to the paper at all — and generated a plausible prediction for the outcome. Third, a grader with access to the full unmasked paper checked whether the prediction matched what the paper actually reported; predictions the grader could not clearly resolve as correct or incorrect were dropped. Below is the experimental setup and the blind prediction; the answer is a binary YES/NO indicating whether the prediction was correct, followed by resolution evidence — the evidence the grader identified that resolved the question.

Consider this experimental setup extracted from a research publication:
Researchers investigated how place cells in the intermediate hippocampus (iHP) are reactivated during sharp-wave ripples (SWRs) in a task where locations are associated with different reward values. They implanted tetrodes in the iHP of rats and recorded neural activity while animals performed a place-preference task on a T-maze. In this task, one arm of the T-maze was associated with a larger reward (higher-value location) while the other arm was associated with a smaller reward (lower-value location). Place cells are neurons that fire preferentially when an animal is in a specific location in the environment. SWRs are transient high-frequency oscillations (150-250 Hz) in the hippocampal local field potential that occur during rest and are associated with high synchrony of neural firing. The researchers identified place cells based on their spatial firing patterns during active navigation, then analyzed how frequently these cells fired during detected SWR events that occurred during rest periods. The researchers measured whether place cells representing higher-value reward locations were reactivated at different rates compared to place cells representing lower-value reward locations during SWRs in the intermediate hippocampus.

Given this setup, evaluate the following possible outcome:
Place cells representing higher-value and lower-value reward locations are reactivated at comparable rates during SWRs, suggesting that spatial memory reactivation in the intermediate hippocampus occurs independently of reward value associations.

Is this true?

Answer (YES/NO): NO